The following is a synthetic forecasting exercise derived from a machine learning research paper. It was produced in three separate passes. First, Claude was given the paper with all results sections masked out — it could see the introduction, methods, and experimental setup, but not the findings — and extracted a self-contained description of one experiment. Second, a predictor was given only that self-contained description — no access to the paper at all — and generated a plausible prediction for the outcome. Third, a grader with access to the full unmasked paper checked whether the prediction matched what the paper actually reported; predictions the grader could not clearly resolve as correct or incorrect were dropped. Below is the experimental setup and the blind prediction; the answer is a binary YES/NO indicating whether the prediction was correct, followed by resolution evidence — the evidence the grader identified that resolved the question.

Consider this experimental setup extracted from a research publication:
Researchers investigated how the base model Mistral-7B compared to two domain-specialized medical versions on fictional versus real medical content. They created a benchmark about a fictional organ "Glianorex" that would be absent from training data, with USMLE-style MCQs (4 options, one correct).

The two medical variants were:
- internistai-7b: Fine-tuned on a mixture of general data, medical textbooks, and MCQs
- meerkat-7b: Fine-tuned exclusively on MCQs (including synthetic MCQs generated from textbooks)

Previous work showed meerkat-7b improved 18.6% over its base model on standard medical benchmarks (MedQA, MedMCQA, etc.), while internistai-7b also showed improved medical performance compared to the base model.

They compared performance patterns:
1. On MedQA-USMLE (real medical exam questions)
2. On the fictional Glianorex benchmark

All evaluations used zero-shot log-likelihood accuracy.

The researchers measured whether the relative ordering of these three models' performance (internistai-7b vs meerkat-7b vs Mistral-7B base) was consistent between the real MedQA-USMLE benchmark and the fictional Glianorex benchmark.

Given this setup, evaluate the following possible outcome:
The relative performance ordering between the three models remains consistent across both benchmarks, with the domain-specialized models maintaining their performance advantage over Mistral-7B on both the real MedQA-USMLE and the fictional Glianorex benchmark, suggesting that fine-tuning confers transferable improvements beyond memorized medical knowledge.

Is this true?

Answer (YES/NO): YES